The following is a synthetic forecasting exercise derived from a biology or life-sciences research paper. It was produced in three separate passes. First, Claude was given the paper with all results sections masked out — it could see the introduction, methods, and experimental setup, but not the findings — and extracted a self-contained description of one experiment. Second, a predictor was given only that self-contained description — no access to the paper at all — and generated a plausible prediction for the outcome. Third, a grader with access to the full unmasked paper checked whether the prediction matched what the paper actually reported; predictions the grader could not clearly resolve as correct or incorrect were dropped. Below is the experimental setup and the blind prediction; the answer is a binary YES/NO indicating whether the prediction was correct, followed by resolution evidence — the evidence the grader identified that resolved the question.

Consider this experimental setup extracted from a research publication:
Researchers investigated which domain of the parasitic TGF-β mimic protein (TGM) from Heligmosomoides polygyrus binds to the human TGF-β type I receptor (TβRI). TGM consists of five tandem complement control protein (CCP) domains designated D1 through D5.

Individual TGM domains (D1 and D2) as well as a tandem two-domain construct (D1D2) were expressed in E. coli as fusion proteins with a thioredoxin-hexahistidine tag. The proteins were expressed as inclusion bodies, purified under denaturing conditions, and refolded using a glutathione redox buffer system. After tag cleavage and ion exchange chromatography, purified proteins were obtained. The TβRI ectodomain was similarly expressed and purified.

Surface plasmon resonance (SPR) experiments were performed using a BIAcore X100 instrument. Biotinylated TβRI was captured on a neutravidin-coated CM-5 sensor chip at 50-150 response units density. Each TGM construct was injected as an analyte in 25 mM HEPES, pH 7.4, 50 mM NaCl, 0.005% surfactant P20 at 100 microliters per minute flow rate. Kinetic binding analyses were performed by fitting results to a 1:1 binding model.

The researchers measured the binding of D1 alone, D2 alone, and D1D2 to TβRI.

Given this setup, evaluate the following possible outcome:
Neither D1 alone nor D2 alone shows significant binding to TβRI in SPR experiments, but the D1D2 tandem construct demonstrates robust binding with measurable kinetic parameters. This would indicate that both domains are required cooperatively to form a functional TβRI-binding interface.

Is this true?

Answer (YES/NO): NO